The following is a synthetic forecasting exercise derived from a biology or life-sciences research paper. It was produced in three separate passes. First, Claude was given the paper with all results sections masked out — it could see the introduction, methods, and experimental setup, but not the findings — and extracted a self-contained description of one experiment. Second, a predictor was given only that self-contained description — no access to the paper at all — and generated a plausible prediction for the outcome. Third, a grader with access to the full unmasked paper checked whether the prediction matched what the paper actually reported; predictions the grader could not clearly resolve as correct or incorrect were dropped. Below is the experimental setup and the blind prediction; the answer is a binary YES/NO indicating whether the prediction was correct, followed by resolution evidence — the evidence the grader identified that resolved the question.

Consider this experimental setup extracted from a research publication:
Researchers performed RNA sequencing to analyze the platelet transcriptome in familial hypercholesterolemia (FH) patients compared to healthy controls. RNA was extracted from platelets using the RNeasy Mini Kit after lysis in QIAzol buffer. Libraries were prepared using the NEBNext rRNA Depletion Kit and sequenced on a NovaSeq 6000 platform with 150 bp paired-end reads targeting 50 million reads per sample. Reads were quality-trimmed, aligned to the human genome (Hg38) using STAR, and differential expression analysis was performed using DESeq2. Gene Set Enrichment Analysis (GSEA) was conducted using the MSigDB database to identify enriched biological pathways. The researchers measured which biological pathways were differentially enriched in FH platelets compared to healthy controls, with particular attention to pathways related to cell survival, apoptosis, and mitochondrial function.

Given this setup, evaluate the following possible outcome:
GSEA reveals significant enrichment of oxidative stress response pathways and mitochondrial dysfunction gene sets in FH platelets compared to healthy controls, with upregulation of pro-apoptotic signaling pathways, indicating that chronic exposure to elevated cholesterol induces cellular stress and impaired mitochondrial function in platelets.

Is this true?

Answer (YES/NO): NO